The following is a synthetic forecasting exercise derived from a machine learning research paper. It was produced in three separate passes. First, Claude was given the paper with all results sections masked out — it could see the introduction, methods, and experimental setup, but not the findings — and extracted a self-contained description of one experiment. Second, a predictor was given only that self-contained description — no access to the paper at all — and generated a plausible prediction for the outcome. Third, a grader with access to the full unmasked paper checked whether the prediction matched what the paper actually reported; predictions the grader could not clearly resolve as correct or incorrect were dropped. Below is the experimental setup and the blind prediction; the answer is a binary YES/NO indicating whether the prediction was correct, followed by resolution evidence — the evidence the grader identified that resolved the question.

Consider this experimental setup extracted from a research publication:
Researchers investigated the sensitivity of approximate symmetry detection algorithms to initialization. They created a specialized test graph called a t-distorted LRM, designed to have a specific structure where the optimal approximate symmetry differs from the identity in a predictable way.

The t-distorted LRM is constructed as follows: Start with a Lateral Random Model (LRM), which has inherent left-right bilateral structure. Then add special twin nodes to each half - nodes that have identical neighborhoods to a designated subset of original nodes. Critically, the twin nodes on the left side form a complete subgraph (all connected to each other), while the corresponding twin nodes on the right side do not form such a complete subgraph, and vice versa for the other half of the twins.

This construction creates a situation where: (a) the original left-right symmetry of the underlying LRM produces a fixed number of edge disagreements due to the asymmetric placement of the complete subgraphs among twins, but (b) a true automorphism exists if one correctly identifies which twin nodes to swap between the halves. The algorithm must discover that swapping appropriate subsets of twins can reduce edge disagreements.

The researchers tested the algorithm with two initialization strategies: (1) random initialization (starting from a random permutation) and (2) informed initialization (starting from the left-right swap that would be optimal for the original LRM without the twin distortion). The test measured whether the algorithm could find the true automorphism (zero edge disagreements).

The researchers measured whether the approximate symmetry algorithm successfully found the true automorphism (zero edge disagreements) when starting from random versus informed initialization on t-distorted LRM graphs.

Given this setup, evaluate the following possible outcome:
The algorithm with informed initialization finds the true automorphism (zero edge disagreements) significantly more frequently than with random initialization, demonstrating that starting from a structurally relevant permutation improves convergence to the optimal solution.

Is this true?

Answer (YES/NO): YES